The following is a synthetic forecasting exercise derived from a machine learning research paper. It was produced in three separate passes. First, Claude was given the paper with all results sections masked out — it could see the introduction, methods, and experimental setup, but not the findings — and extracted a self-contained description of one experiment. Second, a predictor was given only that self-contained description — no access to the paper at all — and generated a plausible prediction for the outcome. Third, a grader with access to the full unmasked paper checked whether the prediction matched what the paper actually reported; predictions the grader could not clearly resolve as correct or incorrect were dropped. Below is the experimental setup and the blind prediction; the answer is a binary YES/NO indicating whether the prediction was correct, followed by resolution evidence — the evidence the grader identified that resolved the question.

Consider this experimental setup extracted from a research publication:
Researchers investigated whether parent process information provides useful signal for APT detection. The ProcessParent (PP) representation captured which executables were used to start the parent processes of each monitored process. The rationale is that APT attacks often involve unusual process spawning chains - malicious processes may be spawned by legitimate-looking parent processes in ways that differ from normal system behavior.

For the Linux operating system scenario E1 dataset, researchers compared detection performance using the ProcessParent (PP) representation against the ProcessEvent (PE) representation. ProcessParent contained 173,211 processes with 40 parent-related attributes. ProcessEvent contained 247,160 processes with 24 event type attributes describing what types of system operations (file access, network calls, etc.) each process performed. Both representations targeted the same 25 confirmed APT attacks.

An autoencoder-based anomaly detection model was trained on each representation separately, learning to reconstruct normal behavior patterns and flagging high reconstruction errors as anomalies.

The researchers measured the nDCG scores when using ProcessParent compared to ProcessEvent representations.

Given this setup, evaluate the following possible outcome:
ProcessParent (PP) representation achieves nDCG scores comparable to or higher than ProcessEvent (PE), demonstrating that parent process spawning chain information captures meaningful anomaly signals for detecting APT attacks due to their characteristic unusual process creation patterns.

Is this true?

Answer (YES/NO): NO